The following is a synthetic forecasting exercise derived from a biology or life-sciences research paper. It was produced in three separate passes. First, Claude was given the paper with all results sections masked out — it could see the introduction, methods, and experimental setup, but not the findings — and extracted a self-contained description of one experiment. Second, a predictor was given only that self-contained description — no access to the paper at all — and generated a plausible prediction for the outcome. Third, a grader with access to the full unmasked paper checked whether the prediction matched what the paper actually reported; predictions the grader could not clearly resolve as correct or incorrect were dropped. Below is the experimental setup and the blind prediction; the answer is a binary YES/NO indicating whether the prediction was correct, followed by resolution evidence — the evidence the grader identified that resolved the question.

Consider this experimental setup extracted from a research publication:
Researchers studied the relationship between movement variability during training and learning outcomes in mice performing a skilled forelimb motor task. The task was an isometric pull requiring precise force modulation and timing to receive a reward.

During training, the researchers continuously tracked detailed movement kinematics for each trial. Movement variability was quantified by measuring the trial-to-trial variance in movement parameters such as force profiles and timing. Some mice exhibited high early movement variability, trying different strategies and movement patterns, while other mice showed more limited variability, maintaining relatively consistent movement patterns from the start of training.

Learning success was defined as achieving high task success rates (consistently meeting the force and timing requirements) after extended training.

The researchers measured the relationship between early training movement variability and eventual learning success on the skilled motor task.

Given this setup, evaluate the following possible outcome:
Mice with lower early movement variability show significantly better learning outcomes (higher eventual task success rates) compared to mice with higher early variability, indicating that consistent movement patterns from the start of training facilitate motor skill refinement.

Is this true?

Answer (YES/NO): NO